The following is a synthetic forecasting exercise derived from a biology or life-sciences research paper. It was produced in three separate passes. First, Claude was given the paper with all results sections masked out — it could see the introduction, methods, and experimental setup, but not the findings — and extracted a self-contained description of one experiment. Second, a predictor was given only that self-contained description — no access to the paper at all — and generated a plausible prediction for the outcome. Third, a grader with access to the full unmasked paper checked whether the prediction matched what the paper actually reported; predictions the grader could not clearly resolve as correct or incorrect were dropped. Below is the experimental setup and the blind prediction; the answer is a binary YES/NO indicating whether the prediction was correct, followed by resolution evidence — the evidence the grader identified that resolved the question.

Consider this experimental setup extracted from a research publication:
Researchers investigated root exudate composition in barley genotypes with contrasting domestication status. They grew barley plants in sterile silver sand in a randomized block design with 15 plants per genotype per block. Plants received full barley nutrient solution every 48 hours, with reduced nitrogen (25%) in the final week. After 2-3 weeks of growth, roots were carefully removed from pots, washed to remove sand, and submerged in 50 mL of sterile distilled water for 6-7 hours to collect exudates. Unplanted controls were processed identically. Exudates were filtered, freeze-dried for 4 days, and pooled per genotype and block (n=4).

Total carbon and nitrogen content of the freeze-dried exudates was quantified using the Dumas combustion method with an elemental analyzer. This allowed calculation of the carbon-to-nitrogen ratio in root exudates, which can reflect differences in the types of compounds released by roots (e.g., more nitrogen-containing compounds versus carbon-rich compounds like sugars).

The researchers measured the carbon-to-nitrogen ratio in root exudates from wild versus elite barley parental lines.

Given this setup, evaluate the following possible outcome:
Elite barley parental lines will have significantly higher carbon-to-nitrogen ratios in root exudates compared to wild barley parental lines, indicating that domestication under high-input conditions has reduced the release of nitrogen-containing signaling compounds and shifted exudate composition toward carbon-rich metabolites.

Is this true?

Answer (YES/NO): NO